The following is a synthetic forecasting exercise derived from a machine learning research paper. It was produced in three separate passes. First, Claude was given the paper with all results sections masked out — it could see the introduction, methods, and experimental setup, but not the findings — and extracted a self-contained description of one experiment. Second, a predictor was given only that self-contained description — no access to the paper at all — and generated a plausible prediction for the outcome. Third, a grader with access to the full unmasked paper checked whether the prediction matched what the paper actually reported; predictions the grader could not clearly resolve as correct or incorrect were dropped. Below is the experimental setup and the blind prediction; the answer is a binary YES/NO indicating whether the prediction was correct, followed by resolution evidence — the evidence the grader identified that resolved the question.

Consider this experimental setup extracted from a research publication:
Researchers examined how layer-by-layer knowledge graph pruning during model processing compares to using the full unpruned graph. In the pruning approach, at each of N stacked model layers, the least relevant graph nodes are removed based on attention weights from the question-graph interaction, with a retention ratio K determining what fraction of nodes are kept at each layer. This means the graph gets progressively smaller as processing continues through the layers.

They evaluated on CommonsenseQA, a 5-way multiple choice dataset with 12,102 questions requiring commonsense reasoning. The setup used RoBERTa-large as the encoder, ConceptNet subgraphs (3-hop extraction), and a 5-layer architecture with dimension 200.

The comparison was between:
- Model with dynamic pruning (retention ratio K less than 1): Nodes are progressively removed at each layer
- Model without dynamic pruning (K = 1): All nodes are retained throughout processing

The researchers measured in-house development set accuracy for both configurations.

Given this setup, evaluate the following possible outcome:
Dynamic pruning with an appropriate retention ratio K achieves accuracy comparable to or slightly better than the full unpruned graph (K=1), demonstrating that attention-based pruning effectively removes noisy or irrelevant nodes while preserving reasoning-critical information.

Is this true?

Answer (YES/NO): YES